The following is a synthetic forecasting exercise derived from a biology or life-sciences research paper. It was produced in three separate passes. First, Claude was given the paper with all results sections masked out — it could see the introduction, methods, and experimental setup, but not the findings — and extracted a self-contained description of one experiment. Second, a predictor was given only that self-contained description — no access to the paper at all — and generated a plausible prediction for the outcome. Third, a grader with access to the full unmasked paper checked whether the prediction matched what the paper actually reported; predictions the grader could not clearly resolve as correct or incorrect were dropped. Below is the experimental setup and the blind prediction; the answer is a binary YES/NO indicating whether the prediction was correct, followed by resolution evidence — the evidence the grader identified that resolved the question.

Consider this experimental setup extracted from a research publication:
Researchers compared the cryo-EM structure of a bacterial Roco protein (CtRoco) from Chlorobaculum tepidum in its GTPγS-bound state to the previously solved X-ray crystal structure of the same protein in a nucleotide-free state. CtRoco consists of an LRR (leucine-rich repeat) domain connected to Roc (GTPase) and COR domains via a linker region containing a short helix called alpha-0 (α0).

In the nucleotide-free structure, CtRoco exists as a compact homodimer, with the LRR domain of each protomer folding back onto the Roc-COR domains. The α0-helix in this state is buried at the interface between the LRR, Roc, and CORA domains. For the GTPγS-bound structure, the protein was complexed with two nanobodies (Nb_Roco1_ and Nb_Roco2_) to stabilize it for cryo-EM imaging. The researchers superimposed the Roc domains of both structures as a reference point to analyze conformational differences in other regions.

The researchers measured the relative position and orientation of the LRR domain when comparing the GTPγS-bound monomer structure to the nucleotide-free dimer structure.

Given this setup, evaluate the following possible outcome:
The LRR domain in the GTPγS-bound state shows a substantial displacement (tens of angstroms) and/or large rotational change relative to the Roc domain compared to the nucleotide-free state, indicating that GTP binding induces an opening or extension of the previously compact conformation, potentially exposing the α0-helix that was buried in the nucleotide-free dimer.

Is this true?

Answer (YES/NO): YES